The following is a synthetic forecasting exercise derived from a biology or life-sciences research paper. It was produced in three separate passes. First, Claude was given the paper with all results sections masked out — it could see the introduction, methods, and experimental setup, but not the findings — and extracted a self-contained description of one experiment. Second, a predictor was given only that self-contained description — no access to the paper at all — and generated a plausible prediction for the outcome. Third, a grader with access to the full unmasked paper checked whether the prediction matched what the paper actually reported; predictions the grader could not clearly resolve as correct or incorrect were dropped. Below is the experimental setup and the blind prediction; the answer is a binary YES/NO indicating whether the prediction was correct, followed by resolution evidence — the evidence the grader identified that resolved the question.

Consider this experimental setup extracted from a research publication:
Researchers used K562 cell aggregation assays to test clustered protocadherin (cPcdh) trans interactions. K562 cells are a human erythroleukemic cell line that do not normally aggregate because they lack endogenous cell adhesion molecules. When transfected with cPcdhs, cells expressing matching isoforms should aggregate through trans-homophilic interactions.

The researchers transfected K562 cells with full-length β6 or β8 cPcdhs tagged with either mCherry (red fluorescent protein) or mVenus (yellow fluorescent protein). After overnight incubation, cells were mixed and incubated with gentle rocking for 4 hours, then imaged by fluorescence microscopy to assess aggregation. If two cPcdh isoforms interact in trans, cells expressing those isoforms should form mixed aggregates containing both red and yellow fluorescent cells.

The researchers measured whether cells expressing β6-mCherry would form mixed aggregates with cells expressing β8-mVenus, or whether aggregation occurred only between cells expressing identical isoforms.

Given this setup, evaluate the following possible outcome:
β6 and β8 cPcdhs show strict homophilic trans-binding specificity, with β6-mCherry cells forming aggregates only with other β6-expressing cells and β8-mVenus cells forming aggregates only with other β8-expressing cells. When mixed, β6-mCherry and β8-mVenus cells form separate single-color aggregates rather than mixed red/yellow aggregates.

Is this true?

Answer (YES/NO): YES